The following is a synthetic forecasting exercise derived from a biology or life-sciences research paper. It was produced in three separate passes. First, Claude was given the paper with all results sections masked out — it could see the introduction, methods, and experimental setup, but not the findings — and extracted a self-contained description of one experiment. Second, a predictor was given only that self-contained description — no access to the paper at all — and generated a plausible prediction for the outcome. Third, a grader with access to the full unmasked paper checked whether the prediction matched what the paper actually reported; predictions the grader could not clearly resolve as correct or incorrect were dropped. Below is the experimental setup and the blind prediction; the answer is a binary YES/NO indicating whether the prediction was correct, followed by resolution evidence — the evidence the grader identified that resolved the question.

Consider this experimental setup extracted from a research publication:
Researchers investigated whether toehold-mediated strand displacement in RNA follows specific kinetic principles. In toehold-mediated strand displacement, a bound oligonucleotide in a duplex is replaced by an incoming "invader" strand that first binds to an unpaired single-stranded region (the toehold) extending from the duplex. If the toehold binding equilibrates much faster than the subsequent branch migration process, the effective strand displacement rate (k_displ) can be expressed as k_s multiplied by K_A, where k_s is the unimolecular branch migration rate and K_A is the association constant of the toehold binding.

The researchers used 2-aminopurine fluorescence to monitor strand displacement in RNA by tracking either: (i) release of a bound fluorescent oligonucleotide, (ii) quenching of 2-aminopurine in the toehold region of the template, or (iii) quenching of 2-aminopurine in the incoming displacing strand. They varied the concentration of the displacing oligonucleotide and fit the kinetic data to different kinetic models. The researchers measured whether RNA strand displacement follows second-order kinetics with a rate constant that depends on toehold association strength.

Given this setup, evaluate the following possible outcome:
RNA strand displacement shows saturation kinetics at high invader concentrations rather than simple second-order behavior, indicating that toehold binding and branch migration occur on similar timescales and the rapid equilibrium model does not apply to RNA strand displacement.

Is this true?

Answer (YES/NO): NO